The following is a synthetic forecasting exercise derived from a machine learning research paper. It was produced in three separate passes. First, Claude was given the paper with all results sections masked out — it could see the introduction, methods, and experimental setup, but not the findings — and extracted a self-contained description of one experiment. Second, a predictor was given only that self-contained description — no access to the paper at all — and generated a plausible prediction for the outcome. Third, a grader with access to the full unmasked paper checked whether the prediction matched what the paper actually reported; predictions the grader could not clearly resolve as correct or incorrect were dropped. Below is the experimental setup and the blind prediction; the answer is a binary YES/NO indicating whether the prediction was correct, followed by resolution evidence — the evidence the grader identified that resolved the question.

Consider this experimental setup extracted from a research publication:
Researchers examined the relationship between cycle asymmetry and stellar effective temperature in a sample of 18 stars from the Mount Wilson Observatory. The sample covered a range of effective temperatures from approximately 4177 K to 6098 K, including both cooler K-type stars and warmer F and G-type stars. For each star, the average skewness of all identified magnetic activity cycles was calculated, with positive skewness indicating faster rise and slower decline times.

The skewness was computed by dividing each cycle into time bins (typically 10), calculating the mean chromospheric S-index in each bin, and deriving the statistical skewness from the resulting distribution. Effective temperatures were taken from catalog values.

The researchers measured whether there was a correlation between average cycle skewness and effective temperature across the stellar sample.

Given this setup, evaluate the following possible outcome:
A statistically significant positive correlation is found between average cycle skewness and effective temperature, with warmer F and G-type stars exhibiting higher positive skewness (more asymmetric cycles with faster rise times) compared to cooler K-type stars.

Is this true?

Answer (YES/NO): NO